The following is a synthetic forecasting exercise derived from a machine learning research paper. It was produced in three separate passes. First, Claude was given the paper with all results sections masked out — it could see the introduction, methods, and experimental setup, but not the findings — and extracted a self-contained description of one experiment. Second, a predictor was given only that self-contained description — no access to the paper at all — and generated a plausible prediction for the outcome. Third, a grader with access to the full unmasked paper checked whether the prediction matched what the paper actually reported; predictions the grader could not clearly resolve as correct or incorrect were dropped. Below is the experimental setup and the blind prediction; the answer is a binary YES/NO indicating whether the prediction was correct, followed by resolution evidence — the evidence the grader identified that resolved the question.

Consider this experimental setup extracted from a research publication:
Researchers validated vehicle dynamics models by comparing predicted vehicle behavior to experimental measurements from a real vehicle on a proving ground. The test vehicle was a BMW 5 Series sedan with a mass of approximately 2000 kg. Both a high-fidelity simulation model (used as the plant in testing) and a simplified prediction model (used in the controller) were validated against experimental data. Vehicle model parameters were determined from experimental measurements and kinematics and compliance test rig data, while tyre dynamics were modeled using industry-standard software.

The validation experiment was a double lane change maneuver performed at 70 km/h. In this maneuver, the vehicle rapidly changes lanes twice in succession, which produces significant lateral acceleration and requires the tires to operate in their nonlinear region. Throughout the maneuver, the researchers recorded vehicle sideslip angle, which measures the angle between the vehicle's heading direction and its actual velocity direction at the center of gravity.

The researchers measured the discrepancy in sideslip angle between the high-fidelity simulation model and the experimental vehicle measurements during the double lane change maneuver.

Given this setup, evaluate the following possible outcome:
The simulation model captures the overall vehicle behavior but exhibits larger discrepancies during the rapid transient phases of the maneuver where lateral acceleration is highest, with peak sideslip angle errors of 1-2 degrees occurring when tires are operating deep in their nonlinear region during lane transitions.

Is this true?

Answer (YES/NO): NO